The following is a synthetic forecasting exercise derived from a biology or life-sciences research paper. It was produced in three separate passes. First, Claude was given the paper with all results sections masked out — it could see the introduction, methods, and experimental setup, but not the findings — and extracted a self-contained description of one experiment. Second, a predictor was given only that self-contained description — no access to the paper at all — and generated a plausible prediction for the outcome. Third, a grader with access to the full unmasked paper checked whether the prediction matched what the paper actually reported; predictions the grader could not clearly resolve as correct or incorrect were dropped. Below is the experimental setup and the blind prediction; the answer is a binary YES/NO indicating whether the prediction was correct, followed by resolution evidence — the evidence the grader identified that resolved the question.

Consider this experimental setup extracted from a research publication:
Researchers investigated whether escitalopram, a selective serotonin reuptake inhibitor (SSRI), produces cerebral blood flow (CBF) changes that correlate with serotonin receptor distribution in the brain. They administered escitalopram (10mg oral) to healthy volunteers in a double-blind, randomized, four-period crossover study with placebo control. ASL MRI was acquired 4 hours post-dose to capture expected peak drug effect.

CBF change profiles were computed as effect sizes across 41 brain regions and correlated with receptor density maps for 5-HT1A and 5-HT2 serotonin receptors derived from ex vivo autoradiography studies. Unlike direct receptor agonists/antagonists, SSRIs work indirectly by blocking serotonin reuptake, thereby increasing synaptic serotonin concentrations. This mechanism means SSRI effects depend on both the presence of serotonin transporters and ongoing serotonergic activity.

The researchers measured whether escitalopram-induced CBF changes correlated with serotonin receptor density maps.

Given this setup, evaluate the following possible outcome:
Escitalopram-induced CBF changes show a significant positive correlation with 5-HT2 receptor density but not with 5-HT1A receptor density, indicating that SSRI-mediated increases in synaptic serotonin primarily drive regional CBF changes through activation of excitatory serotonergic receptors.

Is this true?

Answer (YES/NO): NO